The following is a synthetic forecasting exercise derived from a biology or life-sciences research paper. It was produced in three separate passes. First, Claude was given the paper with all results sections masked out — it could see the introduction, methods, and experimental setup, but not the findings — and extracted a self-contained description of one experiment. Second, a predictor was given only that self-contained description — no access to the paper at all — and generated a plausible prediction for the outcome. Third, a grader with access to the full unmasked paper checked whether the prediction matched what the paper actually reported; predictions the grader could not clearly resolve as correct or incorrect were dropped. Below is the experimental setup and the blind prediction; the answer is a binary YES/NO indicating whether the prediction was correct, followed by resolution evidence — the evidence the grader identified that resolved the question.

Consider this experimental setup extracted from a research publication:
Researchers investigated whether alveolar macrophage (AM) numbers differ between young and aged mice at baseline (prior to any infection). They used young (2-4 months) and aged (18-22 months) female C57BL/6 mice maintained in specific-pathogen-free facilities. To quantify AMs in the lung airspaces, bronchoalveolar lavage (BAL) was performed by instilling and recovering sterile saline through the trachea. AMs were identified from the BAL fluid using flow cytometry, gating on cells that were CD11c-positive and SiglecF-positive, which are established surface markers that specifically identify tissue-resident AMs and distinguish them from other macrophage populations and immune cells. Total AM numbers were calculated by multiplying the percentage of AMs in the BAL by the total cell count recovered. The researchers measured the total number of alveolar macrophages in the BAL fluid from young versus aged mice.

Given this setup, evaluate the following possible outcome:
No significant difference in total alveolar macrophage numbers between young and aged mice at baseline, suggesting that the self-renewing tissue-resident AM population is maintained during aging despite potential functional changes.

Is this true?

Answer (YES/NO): NO